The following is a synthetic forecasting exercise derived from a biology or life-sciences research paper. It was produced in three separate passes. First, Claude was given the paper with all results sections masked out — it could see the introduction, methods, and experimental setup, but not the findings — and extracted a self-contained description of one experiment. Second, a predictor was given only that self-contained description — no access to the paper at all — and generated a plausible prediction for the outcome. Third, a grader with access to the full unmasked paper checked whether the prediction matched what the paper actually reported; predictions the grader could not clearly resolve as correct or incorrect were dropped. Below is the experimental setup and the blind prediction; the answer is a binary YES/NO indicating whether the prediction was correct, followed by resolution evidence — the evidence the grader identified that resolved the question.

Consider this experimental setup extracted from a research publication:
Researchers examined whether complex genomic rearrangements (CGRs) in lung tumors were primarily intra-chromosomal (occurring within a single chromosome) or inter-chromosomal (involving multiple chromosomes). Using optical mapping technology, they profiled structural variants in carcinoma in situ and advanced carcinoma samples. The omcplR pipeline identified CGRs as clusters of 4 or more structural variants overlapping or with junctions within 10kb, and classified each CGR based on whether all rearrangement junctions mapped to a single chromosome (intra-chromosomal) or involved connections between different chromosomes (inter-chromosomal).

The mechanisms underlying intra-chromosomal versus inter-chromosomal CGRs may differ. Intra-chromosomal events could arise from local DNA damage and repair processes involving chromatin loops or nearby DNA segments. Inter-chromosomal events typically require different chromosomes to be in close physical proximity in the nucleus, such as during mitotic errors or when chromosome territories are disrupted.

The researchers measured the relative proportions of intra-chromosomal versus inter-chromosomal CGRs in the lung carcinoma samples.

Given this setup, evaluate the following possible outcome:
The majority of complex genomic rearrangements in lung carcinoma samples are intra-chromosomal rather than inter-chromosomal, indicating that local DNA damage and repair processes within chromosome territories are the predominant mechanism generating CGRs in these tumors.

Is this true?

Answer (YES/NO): YES